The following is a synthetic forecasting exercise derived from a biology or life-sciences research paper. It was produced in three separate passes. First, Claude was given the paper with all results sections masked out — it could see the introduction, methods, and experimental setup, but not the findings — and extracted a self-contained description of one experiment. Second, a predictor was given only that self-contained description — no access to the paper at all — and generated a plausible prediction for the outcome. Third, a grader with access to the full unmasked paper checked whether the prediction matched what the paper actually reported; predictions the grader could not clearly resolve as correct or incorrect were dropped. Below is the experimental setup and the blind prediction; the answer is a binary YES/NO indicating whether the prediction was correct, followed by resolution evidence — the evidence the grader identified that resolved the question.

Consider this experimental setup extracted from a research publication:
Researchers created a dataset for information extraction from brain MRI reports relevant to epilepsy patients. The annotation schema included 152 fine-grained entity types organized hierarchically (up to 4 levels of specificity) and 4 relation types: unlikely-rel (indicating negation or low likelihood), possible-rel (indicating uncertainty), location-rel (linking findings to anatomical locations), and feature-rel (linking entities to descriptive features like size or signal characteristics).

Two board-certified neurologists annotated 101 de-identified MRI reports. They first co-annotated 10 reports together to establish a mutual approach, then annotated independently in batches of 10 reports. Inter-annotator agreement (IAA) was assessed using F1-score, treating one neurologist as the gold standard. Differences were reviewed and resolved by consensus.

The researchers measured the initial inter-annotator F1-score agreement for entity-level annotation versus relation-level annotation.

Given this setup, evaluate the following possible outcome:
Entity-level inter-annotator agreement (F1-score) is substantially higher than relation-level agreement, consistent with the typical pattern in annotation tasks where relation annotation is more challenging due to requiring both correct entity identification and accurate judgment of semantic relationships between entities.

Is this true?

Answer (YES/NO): YES